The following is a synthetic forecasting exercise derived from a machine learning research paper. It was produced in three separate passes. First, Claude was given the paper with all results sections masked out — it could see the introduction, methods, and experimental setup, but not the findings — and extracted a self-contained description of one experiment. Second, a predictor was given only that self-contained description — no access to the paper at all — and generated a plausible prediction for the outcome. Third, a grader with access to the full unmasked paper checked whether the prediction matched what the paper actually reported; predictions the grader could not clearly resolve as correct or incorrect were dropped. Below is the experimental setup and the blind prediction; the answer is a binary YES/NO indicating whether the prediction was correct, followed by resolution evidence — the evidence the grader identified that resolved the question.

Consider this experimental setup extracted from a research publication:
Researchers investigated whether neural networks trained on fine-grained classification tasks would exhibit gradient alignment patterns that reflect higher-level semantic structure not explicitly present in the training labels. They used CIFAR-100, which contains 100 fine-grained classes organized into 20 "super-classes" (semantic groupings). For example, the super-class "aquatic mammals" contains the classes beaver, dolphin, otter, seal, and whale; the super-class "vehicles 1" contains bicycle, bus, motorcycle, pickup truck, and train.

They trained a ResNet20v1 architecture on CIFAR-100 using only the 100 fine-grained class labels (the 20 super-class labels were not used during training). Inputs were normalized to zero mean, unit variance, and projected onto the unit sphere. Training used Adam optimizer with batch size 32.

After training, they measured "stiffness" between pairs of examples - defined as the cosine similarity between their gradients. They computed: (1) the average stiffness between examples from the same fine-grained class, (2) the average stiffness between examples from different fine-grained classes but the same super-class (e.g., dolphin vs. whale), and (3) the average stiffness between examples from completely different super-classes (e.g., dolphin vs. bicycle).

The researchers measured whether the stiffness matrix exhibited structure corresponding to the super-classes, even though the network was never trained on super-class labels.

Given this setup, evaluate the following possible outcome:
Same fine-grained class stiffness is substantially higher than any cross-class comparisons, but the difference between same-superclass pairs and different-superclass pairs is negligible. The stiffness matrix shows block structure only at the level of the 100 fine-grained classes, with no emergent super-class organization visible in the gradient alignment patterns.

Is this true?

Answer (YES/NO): NO